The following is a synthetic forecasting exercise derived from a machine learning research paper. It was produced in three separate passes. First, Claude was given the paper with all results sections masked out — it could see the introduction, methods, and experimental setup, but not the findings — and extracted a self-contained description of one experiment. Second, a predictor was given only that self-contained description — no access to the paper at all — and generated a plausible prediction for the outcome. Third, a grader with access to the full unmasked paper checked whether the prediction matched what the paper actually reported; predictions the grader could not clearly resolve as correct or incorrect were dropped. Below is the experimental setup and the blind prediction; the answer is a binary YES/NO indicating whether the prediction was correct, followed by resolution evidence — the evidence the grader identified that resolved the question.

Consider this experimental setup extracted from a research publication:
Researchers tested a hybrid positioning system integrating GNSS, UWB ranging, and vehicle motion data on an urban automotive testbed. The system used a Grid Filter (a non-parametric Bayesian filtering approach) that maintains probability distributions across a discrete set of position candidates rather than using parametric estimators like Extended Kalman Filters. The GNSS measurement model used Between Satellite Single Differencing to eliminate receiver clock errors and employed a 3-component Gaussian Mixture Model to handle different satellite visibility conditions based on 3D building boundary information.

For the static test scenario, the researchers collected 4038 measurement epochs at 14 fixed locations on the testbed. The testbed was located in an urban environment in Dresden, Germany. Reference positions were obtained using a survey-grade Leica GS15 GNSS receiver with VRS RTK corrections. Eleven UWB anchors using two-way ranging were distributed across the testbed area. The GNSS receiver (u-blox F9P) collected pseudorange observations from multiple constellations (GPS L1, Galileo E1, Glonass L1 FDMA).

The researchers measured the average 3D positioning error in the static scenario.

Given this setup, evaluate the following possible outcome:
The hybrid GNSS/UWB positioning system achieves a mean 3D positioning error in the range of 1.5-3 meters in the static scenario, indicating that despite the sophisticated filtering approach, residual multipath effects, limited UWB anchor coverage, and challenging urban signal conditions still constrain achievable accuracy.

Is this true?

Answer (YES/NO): NO